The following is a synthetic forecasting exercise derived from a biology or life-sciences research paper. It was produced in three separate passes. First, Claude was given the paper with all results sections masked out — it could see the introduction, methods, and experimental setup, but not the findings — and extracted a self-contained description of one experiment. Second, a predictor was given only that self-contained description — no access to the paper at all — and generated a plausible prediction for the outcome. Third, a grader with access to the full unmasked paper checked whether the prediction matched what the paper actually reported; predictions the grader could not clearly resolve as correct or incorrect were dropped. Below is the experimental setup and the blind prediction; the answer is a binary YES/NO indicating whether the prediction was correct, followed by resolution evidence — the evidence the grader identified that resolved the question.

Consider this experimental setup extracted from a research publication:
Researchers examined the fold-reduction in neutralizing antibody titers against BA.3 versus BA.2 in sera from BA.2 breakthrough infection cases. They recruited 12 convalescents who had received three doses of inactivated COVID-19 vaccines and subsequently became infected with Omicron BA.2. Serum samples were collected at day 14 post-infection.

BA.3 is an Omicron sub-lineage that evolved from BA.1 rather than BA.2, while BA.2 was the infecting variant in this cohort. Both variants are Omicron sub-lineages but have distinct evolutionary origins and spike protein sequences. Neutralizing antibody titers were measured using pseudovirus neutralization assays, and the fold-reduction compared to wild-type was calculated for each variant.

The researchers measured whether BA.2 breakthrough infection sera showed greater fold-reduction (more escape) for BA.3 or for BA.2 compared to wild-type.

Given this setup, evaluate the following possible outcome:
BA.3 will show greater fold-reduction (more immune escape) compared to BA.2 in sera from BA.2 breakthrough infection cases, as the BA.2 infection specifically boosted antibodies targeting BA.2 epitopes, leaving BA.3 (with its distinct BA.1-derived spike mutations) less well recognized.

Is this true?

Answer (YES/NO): YES